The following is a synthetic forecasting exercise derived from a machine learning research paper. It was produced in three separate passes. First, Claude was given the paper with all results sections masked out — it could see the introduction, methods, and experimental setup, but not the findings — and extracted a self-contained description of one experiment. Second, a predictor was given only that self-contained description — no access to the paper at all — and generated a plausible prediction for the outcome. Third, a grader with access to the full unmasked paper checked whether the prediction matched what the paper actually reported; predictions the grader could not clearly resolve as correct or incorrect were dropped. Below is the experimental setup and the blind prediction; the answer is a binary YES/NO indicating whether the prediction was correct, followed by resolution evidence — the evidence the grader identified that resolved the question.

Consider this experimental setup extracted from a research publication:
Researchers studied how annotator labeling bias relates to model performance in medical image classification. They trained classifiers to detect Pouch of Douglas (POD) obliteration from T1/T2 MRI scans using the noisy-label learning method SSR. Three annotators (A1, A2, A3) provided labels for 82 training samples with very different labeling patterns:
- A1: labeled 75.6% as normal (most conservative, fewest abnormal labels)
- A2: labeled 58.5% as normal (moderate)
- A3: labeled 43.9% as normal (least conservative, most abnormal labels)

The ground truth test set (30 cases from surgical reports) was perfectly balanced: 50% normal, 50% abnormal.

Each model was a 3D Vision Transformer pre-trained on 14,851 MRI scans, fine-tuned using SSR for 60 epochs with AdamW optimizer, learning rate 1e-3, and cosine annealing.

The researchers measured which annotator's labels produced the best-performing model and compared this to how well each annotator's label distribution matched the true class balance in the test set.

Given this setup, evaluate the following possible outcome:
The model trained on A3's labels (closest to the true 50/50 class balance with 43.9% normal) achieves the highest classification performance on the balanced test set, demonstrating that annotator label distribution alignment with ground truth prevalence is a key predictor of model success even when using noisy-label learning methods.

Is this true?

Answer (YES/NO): NO